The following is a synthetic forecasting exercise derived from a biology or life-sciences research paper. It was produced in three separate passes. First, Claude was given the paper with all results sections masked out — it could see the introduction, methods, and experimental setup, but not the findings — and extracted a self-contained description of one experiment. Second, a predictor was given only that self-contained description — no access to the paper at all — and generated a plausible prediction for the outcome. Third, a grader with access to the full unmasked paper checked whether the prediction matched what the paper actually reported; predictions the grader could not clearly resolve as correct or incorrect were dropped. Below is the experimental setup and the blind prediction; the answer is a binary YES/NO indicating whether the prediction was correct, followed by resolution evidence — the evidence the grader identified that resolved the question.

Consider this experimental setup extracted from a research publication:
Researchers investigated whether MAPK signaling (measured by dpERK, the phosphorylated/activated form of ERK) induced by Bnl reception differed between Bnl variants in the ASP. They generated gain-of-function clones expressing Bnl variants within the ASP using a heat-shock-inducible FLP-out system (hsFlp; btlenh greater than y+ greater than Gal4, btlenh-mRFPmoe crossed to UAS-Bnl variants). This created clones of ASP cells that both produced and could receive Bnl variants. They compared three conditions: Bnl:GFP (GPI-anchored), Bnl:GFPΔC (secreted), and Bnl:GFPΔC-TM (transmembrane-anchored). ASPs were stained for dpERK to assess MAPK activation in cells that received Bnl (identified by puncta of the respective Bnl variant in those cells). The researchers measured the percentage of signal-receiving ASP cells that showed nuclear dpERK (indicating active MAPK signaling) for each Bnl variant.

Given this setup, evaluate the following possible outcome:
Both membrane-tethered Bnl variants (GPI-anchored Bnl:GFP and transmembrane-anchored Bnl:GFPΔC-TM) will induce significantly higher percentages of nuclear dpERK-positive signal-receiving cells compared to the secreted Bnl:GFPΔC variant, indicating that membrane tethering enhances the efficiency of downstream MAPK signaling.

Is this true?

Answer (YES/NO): YES